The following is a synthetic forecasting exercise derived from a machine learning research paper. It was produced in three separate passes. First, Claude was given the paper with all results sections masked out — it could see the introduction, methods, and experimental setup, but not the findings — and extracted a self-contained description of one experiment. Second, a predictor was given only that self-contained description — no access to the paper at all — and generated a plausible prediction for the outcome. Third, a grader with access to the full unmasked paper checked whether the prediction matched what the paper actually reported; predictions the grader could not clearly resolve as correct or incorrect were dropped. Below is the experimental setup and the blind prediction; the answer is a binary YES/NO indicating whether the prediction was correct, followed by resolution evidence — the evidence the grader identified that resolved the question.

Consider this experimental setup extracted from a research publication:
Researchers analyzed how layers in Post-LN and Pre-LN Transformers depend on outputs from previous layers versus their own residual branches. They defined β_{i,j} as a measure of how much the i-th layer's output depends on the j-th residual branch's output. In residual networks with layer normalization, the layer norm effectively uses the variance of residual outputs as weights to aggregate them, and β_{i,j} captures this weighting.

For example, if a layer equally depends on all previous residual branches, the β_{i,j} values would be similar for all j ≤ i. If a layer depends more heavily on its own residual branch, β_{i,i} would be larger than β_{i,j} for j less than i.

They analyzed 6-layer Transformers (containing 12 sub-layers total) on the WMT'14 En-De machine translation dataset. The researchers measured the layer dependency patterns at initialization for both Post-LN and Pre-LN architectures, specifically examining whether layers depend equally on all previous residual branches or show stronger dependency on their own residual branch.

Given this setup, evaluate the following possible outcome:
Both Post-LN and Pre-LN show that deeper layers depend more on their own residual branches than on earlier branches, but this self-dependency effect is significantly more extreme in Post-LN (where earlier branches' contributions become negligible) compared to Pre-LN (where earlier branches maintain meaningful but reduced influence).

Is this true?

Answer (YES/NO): NO